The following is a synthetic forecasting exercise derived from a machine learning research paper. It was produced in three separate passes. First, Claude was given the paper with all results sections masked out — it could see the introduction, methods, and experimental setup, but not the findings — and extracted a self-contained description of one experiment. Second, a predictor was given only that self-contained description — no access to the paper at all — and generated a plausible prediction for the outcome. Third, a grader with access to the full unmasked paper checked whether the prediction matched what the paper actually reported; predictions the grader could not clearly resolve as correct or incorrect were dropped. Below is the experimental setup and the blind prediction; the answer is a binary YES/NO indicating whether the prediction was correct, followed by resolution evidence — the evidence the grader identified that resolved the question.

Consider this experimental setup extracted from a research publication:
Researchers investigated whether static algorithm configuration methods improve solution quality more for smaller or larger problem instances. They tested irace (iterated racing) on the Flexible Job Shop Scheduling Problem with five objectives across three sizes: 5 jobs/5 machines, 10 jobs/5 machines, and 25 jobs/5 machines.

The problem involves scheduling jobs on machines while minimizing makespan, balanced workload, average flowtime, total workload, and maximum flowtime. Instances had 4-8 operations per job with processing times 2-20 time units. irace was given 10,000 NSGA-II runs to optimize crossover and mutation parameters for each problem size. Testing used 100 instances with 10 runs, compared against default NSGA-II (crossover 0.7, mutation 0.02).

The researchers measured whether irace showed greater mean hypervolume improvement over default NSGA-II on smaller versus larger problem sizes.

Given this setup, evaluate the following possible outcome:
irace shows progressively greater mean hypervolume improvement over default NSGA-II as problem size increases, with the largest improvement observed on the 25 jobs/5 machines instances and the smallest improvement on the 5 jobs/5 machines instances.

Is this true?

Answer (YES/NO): YES